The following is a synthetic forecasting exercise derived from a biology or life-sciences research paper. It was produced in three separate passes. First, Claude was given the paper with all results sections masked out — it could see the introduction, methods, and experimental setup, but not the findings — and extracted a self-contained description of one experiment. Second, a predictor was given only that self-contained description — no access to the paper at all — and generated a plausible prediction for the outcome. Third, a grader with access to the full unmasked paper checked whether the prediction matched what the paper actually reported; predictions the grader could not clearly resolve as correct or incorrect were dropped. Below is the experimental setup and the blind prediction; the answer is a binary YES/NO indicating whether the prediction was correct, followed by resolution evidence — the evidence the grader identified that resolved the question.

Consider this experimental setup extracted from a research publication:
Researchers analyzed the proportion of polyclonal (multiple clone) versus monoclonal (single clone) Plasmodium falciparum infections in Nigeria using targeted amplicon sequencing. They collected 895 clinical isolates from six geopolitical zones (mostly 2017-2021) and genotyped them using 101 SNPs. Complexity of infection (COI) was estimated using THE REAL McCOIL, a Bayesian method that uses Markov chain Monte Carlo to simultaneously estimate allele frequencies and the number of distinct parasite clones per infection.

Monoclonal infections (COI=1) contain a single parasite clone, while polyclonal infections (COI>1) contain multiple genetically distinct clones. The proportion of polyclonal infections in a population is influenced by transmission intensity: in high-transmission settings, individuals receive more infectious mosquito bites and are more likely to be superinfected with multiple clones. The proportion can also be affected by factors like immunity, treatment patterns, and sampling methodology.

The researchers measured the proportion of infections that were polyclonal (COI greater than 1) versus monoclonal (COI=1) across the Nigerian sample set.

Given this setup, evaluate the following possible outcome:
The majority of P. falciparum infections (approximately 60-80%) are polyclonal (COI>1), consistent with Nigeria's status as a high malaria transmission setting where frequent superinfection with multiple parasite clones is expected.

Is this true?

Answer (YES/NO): NO